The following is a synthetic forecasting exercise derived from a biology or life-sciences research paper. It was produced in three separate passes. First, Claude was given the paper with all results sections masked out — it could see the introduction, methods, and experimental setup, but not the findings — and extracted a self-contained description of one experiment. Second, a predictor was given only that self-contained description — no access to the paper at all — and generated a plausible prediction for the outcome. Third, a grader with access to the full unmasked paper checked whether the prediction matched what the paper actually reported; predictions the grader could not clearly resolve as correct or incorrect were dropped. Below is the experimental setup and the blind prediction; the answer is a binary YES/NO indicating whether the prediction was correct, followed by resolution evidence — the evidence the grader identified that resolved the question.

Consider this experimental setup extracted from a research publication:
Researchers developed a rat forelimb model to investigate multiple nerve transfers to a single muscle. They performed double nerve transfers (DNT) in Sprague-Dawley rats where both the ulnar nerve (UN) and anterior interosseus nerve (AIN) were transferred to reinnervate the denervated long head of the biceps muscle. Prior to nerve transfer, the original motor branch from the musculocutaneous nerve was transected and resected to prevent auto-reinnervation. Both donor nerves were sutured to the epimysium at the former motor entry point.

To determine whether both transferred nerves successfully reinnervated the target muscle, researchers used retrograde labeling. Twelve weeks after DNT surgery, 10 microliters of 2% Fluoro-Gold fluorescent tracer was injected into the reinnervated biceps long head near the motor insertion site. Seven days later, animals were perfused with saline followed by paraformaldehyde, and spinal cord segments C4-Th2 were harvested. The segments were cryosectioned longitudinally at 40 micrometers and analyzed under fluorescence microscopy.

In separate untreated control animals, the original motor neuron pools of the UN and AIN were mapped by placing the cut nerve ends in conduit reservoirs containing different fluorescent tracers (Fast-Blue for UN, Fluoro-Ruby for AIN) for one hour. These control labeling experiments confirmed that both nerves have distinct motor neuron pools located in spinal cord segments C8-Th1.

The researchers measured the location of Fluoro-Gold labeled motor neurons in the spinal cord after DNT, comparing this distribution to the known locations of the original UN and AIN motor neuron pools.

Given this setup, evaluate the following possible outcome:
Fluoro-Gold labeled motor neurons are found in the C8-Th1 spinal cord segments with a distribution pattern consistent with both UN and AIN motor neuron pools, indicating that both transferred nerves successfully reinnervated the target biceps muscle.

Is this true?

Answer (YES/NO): YES